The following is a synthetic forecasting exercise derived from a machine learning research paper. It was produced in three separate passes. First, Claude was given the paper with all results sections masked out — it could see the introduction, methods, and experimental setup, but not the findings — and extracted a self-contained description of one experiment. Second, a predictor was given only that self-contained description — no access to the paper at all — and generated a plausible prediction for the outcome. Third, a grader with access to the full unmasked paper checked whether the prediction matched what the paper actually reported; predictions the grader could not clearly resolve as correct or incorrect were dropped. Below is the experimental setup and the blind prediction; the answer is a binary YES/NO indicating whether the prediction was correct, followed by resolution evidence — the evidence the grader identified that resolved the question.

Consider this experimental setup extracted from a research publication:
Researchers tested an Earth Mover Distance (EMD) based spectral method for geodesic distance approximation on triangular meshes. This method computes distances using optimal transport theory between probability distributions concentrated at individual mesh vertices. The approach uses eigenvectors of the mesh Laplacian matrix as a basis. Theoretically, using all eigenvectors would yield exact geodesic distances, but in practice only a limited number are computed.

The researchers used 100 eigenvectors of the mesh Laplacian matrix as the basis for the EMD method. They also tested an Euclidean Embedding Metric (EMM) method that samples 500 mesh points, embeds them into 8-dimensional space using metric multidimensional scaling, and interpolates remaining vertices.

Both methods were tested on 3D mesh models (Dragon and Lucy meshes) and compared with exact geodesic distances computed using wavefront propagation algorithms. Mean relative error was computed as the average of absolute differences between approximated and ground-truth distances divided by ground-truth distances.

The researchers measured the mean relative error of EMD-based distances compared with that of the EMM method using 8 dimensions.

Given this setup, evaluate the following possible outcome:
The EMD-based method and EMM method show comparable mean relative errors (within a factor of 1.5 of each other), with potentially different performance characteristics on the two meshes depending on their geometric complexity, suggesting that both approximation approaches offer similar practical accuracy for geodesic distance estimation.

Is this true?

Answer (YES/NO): NO